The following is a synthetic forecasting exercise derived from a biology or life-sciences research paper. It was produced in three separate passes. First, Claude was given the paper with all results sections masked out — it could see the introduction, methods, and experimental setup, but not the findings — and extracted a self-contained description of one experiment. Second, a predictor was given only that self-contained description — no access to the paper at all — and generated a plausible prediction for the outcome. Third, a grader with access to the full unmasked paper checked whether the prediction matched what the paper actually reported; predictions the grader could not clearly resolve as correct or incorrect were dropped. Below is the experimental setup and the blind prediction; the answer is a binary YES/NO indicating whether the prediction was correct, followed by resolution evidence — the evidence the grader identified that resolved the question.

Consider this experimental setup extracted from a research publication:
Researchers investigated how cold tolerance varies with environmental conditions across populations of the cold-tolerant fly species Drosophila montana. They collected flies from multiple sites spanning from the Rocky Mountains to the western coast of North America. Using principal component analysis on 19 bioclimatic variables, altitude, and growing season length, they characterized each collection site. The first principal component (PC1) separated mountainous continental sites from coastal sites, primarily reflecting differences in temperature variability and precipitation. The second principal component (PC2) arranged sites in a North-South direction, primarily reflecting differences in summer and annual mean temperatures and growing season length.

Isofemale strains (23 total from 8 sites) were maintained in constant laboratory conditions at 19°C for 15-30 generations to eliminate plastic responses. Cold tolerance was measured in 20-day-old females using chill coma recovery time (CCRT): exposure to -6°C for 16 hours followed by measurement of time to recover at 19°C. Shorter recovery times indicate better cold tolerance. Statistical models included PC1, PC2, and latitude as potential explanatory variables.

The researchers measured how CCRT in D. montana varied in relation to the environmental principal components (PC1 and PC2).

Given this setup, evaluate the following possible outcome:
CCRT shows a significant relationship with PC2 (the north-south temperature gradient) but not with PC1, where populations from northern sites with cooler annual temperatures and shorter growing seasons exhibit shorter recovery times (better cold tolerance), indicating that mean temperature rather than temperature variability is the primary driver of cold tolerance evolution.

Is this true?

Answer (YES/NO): NO